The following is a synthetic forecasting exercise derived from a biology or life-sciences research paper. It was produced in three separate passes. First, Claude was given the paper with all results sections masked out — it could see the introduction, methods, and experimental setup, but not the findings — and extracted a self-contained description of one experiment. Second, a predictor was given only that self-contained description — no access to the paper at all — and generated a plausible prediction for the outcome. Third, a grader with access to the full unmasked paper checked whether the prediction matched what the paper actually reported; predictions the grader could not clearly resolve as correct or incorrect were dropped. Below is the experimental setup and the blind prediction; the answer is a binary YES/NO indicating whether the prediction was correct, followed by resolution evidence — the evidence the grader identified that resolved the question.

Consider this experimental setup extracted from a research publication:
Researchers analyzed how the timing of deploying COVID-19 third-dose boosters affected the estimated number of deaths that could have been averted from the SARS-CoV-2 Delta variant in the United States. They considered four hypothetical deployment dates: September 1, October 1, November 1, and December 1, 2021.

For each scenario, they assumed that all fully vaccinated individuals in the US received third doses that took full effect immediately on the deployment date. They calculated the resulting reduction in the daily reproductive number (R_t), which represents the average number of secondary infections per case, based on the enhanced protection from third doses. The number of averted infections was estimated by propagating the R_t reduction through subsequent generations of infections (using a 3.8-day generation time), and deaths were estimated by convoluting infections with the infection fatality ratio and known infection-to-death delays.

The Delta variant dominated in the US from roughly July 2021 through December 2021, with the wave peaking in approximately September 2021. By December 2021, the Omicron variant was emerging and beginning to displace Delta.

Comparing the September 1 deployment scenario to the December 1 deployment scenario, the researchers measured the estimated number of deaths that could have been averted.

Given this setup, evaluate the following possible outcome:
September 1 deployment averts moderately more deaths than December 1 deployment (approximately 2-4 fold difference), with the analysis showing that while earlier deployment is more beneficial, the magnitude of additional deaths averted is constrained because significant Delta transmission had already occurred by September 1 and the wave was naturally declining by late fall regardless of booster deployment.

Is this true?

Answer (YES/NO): NO